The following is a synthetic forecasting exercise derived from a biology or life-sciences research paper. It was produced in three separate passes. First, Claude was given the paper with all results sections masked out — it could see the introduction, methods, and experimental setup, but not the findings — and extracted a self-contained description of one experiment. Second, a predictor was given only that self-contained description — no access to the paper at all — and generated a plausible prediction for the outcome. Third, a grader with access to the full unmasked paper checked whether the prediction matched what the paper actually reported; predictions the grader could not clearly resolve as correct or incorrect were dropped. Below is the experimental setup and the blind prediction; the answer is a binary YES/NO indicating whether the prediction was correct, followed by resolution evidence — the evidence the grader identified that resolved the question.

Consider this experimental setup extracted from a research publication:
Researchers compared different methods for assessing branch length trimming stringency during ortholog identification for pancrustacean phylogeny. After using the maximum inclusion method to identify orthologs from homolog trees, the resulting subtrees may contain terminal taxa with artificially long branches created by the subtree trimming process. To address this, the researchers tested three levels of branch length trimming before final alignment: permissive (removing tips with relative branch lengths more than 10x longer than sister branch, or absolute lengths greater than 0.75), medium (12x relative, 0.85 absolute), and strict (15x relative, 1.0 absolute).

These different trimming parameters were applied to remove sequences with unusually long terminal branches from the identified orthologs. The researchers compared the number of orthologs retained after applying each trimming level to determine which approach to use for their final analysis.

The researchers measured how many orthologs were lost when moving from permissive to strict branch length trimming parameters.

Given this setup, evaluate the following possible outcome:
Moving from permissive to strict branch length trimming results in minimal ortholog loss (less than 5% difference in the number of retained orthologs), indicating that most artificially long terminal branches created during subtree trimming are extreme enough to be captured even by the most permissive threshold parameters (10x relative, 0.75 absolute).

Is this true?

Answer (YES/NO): NO